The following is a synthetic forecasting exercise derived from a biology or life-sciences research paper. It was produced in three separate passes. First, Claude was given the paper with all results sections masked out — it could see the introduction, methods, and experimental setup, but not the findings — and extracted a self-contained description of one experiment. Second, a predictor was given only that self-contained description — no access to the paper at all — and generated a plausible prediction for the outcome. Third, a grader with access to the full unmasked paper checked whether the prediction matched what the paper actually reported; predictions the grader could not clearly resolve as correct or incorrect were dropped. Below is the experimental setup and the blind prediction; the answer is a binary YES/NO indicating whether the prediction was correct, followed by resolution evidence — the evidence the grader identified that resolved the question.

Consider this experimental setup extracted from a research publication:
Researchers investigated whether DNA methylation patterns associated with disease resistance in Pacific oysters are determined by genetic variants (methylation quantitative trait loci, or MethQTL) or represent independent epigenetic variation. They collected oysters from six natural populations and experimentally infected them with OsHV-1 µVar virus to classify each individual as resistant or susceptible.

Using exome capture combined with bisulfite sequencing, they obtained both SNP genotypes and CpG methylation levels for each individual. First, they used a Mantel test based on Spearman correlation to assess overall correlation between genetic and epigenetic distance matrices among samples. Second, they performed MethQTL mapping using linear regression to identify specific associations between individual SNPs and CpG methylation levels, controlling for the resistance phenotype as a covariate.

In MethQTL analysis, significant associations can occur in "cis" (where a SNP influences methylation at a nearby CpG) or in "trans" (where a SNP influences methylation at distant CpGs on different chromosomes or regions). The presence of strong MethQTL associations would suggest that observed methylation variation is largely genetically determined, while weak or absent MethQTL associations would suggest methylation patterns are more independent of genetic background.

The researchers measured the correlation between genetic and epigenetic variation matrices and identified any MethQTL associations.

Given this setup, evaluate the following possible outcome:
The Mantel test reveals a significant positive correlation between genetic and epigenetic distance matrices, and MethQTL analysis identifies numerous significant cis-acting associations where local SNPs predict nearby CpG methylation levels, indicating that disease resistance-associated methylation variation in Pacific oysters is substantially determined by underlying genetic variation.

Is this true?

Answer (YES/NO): NO